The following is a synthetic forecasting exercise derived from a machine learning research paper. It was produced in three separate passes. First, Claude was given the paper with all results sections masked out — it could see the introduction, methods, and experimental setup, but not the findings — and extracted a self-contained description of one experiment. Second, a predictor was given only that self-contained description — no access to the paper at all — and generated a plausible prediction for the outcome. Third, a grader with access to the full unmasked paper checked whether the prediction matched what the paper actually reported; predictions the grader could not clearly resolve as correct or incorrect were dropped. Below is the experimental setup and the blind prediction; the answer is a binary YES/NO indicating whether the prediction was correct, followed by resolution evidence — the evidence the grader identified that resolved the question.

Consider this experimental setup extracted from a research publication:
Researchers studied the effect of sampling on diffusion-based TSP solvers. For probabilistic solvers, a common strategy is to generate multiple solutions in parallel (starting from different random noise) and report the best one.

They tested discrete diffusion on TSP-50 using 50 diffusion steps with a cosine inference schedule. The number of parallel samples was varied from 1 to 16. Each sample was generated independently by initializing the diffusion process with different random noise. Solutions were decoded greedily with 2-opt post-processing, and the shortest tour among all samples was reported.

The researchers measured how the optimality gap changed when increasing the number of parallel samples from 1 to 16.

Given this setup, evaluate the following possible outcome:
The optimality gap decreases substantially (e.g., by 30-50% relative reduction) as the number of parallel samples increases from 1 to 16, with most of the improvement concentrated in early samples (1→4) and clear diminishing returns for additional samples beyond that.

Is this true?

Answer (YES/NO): NO